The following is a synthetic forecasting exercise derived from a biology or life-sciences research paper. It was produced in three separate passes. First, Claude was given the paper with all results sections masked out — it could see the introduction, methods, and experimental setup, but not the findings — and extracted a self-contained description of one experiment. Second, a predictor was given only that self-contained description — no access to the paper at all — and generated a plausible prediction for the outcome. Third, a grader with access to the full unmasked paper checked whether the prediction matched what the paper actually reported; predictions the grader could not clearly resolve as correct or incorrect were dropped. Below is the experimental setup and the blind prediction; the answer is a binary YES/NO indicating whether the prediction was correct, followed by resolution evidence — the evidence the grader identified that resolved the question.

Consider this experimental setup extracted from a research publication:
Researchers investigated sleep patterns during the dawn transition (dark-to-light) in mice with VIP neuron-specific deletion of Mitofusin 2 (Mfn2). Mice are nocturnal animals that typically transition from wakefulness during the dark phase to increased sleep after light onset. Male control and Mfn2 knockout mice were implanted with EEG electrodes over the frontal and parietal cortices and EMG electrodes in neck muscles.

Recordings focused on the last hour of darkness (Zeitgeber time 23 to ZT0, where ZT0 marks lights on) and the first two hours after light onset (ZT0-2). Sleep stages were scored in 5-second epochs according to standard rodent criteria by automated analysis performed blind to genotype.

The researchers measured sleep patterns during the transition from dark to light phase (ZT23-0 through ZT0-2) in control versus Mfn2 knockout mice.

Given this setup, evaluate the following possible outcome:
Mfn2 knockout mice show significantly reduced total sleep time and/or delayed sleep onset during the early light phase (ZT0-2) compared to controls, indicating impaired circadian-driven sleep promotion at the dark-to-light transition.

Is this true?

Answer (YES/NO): NO